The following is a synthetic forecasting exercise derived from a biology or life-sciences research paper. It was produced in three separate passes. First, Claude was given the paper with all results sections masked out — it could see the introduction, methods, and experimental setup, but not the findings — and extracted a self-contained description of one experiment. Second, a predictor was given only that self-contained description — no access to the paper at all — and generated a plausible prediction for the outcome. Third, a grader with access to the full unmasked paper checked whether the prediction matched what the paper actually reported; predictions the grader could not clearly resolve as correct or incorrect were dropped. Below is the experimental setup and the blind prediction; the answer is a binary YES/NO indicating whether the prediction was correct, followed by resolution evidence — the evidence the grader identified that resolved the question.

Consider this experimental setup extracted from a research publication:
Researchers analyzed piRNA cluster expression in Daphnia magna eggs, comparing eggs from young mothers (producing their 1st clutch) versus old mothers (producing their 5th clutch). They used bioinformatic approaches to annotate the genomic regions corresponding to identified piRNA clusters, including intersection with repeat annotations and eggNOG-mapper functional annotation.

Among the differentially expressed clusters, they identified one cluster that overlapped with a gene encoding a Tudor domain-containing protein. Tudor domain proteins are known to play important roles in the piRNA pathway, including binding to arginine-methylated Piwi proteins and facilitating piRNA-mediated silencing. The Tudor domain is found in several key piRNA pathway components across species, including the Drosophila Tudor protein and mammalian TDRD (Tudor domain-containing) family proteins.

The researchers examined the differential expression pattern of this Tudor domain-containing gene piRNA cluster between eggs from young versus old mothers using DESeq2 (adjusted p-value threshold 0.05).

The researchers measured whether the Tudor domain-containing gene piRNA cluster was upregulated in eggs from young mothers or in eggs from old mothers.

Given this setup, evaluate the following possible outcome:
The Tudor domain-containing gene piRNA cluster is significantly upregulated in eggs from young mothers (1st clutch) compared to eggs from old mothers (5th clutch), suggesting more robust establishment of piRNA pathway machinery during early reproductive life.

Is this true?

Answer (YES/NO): NO